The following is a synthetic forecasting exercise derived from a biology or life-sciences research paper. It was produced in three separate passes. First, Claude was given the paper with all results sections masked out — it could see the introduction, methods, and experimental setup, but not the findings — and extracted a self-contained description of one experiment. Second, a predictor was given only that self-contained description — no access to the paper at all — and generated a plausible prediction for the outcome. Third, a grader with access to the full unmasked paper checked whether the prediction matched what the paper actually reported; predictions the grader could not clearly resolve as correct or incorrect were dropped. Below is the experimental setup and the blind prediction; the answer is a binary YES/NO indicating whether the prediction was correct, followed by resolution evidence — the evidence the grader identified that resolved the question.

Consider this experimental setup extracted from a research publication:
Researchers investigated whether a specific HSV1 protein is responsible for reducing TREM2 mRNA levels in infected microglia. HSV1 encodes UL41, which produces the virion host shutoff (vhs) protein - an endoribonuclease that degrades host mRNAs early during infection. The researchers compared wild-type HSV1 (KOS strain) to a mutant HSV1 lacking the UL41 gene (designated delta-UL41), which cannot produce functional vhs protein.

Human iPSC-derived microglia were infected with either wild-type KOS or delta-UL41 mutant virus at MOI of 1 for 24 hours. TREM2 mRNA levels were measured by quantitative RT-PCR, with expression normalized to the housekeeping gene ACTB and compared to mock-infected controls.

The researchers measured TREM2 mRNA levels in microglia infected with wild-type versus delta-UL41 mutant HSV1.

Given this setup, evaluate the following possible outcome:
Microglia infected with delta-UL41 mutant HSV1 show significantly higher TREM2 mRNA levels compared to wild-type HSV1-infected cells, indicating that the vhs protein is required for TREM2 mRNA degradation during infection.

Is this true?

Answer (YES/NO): NO